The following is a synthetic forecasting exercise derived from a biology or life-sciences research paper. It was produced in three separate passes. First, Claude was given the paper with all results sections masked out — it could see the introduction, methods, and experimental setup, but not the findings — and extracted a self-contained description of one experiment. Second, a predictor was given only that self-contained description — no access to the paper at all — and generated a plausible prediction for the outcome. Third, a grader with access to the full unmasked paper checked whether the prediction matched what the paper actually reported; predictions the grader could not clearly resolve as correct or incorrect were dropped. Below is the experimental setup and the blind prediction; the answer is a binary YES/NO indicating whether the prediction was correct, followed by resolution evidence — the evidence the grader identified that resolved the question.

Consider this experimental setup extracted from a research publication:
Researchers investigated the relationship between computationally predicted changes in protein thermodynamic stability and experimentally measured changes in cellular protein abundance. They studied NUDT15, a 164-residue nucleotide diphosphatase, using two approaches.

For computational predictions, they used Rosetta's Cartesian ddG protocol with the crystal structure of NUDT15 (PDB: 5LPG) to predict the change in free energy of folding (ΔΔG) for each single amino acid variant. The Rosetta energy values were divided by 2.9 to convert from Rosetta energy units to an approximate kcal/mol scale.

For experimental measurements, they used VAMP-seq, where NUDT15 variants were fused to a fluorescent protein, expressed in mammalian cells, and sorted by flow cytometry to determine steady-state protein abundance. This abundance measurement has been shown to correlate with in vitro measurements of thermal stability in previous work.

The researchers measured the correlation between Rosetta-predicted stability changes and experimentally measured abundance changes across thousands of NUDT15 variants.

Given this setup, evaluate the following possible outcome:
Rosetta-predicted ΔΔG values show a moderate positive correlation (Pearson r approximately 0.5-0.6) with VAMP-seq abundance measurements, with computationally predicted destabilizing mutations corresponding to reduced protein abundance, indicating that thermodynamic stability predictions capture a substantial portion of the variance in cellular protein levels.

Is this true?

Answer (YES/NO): YES